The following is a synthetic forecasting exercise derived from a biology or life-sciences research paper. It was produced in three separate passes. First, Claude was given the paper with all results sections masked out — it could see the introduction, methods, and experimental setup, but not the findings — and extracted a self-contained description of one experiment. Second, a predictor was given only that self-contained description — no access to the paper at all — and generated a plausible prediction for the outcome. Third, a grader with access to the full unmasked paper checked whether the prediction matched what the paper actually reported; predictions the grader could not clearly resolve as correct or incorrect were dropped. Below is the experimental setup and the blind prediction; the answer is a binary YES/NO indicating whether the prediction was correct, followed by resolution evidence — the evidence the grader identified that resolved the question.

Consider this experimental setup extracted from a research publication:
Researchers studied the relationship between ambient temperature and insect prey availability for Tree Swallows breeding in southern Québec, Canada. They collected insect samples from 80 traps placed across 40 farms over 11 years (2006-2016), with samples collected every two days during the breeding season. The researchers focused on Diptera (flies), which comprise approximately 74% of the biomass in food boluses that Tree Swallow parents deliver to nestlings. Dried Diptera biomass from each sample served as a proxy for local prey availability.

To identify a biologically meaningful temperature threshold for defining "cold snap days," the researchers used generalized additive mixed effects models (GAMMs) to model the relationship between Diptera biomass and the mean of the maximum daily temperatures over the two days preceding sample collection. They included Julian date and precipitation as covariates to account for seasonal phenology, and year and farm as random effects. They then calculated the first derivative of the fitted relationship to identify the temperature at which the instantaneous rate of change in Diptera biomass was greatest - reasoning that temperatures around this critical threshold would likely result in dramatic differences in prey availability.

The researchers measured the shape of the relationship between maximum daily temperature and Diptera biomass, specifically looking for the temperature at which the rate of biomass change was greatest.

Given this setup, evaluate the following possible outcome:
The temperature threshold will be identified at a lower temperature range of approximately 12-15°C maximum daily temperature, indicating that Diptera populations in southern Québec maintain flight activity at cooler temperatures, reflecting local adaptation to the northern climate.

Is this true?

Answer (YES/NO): NO